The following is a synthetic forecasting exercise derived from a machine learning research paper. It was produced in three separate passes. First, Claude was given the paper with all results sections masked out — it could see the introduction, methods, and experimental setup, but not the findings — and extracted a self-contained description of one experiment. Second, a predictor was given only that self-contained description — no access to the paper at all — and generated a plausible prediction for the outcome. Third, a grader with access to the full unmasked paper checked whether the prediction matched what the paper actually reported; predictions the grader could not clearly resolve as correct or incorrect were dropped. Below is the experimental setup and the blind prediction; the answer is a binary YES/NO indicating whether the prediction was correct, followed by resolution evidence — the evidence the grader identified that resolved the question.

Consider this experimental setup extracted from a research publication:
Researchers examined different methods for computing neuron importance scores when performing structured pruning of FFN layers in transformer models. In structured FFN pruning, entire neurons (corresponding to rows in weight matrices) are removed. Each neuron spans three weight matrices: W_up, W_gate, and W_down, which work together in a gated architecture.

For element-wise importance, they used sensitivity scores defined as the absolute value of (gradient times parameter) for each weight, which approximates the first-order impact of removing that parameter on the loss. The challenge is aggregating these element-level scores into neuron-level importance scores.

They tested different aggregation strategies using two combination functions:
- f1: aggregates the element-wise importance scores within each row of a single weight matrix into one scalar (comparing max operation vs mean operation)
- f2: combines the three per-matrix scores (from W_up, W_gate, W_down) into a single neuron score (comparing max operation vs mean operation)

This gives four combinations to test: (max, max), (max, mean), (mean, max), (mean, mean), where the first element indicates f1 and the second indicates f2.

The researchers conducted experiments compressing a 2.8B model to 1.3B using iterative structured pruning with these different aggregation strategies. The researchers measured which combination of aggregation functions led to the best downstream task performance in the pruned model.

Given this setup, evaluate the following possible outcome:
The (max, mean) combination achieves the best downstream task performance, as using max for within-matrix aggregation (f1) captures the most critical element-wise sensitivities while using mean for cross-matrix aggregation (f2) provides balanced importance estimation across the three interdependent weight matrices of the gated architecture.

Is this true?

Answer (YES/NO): NO